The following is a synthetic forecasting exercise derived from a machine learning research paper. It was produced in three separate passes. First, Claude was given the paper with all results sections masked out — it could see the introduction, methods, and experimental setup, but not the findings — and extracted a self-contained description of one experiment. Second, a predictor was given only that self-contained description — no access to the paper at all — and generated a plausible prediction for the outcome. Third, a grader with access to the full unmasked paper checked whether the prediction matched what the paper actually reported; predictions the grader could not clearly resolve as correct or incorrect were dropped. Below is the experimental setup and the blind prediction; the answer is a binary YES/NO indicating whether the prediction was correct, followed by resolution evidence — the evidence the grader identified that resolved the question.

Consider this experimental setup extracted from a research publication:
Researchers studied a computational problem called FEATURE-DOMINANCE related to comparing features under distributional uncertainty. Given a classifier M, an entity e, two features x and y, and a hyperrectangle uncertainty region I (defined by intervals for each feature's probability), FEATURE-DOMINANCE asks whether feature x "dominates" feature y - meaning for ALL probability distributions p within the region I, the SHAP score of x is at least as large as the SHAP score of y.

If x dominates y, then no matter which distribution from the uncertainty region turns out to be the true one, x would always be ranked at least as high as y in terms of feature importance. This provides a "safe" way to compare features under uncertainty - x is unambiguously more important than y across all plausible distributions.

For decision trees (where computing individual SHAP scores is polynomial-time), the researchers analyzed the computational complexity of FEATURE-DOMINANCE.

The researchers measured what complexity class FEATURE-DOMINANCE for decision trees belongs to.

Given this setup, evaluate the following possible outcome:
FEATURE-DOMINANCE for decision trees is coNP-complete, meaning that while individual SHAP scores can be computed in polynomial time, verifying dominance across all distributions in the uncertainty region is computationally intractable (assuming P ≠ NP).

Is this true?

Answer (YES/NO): YES